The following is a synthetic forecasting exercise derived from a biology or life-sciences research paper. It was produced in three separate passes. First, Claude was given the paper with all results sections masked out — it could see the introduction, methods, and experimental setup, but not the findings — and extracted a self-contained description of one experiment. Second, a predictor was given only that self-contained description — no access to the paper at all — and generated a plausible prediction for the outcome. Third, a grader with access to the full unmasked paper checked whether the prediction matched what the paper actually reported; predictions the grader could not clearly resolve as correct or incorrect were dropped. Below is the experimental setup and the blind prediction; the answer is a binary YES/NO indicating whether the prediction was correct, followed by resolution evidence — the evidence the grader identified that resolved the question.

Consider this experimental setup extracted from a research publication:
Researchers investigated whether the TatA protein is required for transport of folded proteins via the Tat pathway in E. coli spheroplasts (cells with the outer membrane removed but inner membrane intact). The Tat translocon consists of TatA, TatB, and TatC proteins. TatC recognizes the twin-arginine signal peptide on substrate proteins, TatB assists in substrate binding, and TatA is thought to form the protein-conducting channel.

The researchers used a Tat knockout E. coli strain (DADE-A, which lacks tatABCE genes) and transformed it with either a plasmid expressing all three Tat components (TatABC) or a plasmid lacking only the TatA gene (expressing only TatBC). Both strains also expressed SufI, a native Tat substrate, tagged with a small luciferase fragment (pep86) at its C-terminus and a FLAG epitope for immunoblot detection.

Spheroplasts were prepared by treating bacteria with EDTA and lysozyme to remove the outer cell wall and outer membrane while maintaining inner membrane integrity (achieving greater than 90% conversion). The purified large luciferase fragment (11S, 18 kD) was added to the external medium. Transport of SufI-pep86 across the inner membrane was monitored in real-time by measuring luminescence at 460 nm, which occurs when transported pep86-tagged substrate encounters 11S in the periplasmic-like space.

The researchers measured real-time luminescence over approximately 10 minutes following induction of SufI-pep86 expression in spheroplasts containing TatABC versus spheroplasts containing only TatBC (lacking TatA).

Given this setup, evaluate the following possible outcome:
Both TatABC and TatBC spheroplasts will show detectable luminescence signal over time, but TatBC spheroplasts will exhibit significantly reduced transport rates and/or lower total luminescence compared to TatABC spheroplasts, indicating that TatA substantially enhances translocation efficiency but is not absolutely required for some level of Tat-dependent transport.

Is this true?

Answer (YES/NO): NO